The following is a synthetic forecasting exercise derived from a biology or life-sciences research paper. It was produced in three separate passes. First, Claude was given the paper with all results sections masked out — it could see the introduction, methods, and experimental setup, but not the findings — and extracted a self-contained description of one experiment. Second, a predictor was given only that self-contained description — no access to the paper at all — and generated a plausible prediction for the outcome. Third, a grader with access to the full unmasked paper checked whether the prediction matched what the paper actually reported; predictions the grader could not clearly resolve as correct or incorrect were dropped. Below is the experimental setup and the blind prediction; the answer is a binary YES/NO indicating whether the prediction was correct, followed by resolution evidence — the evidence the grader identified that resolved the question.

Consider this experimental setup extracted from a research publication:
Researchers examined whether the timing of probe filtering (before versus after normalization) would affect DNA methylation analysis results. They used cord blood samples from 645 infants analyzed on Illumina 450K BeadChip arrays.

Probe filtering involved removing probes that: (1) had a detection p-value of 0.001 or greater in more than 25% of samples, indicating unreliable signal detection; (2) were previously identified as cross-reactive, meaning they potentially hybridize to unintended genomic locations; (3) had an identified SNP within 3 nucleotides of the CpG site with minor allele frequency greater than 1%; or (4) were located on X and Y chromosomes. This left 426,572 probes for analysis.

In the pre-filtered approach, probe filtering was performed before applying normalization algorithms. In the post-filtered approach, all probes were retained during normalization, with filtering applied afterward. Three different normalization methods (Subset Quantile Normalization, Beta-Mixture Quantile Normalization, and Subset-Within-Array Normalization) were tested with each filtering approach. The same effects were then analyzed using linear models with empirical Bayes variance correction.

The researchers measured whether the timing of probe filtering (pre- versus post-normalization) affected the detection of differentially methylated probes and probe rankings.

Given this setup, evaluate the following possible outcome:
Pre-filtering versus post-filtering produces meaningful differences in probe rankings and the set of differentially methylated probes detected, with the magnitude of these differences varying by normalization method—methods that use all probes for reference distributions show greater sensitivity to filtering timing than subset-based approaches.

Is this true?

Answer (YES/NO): NO